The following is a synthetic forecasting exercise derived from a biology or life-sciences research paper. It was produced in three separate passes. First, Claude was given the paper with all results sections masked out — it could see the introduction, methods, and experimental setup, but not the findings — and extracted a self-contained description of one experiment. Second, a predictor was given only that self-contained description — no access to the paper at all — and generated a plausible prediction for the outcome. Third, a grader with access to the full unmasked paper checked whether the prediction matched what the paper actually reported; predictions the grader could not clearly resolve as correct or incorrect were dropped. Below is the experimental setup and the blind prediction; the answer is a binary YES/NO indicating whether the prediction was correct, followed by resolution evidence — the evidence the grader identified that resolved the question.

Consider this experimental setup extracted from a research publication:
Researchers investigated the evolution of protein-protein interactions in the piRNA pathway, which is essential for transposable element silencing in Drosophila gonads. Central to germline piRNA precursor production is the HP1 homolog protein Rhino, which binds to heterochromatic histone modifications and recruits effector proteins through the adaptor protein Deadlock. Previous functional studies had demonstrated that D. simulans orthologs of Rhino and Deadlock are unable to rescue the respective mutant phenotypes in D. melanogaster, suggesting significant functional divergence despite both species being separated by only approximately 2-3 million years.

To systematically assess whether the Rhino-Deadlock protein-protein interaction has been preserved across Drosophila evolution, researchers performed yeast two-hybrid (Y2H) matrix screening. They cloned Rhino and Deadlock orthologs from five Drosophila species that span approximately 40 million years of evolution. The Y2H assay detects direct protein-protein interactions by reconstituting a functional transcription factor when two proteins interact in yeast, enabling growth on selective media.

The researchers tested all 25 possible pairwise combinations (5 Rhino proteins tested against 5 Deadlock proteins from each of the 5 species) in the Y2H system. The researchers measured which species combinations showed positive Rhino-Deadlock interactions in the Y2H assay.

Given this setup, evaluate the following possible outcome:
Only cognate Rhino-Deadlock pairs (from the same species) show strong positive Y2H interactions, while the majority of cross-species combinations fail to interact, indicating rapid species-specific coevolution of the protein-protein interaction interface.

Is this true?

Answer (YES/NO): NO